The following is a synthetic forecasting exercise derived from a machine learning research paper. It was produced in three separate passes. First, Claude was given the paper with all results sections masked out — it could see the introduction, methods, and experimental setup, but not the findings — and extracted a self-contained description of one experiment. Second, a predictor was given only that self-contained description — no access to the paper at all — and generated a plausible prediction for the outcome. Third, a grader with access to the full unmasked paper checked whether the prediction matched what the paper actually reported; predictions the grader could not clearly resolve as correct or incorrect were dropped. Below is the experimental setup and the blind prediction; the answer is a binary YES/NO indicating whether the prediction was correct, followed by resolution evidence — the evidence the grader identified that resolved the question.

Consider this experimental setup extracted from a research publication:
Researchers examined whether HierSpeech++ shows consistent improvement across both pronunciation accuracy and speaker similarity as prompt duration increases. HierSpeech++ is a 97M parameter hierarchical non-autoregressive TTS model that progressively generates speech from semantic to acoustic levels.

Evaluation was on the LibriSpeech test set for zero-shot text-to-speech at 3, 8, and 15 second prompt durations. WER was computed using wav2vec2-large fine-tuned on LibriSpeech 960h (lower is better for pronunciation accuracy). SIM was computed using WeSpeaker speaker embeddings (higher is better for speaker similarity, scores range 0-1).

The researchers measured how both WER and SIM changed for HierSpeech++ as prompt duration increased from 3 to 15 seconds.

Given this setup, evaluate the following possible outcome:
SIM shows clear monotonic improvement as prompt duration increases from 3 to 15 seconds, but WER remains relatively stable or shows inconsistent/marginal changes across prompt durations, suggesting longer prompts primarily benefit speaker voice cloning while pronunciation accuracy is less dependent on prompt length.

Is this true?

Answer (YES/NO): NO